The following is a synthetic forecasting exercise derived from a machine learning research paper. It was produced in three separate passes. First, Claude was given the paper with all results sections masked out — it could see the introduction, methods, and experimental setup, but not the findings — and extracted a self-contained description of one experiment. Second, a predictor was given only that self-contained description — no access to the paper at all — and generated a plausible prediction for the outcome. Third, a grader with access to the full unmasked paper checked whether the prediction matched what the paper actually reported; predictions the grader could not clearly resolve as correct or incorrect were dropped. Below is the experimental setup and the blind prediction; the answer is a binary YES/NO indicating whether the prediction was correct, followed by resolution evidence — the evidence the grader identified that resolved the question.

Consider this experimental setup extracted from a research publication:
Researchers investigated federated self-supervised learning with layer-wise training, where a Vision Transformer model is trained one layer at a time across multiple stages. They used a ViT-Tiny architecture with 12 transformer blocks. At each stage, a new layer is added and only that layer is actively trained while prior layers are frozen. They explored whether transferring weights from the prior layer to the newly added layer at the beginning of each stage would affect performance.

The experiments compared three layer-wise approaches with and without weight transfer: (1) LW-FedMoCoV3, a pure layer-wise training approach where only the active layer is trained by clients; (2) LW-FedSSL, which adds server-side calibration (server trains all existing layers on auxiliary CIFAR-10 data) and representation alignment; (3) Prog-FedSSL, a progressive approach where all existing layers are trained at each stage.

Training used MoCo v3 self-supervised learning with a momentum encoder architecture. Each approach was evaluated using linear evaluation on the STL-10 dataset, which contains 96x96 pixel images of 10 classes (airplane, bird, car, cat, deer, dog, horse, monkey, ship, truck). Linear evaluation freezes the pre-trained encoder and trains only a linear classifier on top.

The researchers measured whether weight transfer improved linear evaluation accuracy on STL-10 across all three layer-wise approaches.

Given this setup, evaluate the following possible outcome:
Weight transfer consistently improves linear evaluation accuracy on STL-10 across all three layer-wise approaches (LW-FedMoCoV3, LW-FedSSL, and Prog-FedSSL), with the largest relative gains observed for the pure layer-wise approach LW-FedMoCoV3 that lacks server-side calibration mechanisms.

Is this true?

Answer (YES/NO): NO